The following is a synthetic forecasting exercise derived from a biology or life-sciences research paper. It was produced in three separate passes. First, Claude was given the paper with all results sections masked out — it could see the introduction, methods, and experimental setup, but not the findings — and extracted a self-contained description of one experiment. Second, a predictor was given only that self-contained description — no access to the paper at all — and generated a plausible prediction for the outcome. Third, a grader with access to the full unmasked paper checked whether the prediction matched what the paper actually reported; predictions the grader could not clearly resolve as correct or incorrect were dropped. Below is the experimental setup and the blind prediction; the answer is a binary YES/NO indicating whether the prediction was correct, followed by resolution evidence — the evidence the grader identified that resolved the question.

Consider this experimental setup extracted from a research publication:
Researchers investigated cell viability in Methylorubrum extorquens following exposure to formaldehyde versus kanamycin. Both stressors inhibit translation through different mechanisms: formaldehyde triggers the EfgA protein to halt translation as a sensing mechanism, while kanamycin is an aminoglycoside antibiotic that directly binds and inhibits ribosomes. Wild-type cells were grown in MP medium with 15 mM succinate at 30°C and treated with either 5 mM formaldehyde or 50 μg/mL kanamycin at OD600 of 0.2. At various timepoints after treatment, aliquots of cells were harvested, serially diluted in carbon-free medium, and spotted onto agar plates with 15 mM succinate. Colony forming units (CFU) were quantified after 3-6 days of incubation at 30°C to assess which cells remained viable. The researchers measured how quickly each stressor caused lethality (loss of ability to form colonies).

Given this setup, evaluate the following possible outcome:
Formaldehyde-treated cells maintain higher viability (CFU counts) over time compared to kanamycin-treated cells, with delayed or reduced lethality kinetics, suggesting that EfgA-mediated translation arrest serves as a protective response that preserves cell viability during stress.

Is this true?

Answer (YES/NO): YES